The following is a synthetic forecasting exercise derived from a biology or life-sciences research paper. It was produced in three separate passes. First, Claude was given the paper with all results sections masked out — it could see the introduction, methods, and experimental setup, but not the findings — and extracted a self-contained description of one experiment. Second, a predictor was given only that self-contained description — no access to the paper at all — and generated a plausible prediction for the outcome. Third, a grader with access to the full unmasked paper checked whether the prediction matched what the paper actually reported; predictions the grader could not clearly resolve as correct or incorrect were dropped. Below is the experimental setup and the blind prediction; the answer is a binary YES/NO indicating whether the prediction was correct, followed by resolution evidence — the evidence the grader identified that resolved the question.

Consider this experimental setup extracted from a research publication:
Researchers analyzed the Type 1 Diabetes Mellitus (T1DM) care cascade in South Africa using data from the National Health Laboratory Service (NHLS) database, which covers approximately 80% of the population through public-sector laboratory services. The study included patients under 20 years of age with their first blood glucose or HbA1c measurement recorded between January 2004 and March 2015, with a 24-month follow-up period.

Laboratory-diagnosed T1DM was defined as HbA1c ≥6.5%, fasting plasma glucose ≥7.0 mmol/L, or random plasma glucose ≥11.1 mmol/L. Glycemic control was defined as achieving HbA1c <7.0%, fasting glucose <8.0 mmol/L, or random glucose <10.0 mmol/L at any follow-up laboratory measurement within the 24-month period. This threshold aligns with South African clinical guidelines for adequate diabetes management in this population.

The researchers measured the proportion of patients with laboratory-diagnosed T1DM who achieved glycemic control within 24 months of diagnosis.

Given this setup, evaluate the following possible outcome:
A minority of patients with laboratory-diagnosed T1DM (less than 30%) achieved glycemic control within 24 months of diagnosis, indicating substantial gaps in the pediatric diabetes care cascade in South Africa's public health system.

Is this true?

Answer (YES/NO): YES